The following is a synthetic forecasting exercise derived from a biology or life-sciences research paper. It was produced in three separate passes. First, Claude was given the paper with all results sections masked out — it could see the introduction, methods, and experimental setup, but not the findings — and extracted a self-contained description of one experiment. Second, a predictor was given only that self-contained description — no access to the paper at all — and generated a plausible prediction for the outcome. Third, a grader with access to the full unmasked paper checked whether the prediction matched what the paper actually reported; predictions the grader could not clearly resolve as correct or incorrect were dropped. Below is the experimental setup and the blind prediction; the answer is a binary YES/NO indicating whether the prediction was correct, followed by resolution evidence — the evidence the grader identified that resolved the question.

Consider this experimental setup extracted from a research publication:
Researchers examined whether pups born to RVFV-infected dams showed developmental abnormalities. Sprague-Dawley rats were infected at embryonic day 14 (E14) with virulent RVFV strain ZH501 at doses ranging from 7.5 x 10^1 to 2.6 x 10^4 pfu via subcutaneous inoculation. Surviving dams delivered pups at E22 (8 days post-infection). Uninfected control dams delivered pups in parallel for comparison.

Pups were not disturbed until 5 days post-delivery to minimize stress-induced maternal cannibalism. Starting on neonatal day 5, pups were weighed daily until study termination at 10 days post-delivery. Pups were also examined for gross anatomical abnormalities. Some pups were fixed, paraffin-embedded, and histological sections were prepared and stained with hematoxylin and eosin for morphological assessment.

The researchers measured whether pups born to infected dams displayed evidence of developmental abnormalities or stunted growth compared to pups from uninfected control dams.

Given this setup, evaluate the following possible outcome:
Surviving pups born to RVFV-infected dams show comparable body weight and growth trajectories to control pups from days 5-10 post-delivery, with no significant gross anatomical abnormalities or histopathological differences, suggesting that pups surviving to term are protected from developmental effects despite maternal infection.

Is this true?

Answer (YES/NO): NO